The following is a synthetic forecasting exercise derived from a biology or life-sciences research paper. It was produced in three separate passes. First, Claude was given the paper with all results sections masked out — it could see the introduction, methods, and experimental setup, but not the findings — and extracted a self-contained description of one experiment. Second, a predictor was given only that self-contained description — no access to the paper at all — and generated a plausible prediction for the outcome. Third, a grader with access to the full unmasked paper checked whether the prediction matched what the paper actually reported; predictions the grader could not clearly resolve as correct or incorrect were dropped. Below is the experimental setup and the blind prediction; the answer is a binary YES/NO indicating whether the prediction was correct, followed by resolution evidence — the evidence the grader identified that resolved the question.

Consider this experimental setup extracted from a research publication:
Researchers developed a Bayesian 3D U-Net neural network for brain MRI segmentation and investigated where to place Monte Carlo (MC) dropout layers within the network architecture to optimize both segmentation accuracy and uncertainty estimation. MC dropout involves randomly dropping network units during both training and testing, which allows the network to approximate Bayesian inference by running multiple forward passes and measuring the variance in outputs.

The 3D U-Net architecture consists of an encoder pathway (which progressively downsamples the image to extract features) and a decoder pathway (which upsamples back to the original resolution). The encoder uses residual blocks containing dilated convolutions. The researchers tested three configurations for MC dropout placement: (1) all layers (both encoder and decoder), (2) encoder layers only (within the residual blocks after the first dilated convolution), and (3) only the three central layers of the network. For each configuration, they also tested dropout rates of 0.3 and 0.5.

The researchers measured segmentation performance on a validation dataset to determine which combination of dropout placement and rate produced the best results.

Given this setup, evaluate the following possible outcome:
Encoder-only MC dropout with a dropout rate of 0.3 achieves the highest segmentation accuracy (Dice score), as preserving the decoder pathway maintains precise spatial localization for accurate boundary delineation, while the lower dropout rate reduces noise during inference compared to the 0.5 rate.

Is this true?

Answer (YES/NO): YES